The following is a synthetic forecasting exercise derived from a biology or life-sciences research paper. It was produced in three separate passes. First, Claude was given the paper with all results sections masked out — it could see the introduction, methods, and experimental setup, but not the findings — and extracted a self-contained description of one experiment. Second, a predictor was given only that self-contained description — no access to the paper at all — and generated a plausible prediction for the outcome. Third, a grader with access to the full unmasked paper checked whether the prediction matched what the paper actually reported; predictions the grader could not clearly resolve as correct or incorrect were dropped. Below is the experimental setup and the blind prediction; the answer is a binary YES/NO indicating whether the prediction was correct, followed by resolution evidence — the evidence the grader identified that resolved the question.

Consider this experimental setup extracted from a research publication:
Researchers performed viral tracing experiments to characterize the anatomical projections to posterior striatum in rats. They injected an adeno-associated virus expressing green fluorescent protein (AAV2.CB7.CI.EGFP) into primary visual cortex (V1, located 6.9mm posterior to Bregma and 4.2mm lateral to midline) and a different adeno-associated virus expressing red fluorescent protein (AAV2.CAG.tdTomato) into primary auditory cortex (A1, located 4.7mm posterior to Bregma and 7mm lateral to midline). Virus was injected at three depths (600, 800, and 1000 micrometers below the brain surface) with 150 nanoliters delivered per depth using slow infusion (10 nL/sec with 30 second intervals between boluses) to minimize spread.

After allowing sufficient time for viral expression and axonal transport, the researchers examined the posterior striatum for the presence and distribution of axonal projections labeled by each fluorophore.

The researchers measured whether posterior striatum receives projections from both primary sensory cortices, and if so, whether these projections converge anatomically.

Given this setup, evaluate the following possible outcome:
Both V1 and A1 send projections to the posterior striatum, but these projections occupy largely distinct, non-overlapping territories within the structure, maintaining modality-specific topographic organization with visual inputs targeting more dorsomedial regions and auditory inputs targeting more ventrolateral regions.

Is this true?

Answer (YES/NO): NO